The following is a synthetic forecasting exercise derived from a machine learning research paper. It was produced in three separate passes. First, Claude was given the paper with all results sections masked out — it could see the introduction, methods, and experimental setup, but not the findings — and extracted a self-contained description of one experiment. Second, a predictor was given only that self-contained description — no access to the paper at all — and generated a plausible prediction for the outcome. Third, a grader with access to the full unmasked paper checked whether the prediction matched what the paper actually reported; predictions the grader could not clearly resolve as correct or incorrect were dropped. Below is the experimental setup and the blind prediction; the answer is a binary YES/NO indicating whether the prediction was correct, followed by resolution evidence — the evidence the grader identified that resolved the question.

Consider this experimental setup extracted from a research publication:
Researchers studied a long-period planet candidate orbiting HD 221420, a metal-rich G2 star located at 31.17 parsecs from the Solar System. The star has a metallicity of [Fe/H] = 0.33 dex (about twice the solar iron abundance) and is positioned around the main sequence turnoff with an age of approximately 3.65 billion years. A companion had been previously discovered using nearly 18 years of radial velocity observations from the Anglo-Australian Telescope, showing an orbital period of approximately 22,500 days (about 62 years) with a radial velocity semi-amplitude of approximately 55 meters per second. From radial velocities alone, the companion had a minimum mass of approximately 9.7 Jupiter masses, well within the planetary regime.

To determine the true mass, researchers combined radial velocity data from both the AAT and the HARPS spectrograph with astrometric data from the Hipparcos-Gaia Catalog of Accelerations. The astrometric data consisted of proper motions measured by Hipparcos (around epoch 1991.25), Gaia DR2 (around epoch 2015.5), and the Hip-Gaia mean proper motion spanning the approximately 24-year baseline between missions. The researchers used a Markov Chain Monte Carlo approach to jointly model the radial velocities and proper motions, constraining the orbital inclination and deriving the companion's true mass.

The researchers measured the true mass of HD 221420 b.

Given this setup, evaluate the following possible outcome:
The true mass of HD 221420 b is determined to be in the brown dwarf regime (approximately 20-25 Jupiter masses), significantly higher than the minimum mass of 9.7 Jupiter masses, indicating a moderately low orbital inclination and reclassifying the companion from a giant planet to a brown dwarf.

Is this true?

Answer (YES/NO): YES